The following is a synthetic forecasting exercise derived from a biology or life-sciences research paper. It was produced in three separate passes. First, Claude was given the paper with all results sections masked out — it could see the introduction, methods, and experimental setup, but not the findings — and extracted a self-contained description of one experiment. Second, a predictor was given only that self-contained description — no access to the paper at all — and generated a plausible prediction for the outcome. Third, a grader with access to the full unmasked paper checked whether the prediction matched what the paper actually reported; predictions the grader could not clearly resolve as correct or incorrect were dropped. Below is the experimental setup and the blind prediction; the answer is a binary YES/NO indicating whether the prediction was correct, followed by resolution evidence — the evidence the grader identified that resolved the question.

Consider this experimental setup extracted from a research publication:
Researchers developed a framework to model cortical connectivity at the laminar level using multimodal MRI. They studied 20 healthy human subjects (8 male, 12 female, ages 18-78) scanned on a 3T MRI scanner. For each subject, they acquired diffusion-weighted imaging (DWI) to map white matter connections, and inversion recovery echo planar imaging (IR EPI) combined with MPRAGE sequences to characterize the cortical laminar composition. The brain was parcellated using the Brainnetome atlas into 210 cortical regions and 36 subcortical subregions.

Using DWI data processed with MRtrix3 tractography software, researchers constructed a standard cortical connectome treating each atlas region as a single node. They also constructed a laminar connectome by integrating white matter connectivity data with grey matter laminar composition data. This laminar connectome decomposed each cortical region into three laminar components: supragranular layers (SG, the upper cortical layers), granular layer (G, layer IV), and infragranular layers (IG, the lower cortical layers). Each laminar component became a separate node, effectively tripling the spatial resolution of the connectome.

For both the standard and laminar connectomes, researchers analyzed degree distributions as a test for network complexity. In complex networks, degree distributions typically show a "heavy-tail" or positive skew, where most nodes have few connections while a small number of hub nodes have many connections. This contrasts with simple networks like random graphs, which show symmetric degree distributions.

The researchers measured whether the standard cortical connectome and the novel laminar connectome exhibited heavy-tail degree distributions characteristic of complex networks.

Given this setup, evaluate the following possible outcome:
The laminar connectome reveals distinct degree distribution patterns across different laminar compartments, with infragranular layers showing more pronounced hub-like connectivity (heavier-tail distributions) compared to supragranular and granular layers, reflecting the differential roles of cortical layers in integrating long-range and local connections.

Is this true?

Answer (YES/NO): NO